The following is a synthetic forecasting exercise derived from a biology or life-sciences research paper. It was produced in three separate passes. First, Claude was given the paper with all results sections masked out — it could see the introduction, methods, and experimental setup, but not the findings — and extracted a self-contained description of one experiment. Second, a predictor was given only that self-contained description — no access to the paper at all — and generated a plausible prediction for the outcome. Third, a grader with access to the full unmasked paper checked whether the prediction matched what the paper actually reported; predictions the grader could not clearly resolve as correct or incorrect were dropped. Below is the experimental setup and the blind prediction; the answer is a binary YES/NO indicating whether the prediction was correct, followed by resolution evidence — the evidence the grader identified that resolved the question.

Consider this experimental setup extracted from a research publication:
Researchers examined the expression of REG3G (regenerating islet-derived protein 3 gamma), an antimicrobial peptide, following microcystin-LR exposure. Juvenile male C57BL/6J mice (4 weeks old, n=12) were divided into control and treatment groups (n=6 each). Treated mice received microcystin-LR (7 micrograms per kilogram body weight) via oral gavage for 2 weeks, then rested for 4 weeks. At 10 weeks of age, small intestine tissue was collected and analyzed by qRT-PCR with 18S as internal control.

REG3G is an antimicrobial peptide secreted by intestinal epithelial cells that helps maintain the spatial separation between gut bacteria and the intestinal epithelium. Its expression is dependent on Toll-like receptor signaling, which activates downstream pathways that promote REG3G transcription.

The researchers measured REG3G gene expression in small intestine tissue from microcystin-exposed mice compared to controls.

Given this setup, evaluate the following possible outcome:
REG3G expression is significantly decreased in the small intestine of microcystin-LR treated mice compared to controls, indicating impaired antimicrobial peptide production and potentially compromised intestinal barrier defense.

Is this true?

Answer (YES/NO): YES